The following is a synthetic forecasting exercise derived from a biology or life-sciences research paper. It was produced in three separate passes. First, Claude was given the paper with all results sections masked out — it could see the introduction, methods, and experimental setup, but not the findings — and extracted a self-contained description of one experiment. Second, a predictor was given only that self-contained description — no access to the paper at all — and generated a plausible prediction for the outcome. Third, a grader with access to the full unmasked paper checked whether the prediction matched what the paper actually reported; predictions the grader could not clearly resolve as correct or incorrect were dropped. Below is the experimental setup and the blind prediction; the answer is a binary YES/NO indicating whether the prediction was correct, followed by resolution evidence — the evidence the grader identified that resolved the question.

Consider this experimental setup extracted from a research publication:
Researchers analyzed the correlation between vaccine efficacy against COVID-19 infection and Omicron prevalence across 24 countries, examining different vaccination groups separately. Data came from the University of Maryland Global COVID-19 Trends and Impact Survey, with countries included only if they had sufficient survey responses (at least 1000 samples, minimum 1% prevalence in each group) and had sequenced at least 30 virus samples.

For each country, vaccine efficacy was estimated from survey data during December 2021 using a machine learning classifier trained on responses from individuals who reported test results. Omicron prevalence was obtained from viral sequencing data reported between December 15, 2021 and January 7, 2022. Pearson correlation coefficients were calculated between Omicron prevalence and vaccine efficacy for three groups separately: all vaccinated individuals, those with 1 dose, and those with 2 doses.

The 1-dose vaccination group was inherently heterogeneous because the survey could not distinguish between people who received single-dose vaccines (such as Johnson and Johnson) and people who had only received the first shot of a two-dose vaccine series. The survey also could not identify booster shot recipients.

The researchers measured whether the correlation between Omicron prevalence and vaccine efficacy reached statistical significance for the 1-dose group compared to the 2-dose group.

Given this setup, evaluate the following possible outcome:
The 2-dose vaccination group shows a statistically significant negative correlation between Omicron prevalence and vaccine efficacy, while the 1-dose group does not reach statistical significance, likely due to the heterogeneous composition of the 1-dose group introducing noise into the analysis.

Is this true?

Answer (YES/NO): NO